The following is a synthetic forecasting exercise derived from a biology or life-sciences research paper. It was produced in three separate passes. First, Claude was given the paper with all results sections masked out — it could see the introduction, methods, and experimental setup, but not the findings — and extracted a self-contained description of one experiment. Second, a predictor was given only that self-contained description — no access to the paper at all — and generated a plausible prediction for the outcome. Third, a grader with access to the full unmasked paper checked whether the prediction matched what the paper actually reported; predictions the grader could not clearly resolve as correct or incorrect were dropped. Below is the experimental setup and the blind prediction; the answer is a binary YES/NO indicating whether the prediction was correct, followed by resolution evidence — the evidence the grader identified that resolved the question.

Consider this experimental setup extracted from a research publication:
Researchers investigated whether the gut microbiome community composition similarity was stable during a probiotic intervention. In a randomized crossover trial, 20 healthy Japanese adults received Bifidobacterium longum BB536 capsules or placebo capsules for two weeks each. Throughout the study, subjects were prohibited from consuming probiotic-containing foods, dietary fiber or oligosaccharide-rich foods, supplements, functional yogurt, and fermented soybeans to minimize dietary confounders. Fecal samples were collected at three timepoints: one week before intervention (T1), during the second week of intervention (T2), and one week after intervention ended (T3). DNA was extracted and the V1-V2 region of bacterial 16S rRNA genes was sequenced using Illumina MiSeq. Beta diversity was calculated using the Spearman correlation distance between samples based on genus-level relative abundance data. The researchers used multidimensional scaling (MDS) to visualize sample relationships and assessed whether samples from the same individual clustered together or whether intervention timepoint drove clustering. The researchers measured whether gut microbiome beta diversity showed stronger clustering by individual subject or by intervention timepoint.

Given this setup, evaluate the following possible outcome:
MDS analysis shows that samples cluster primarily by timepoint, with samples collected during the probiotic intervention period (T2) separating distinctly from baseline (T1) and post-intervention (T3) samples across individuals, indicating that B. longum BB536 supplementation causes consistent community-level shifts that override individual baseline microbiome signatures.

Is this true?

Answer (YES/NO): NO